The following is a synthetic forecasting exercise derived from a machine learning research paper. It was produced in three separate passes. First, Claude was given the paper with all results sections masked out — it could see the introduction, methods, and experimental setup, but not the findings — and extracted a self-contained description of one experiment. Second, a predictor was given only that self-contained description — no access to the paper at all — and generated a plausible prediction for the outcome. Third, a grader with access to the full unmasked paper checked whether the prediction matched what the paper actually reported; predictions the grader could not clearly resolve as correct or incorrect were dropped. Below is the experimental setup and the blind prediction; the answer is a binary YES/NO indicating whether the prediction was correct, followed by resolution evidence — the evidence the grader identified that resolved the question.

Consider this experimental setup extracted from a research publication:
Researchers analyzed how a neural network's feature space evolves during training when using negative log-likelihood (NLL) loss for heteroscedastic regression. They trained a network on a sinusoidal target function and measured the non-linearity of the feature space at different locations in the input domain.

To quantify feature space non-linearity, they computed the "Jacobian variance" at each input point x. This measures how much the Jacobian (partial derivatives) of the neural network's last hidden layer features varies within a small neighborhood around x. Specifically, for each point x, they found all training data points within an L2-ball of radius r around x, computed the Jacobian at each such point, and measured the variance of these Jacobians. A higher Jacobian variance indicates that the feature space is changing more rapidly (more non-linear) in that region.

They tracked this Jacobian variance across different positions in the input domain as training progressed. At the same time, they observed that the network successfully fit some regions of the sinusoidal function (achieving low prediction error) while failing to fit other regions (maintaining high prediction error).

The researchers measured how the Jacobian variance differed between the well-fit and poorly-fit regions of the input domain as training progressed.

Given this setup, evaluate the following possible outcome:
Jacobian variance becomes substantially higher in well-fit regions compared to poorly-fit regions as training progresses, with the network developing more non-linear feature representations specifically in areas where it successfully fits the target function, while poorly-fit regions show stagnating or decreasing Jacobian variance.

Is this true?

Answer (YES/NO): YES